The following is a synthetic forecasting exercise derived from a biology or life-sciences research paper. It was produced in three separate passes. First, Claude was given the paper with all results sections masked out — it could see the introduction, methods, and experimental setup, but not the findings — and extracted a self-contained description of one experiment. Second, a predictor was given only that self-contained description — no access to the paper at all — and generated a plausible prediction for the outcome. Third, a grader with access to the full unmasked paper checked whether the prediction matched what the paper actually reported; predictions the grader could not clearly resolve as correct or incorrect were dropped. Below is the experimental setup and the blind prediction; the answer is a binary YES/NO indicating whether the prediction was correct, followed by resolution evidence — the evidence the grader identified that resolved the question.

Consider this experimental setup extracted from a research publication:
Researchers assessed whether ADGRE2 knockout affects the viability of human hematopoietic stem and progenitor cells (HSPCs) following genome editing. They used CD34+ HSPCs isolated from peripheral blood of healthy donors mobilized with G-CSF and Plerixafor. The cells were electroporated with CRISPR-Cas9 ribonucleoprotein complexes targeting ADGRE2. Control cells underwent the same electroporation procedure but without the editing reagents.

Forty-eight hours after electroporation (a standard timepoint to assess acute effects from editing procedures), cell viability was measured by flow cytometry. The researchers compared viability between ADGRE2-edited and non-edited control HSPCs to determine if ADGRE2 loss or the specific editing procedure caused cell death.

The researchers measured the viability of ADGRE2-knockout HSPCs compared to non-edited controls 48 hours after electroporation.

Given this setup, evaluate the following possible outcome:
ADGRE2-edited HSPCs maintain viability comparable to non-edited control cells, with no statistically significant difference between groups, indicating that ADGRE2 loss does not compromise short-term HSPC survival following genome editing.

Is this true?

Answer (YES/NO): YES